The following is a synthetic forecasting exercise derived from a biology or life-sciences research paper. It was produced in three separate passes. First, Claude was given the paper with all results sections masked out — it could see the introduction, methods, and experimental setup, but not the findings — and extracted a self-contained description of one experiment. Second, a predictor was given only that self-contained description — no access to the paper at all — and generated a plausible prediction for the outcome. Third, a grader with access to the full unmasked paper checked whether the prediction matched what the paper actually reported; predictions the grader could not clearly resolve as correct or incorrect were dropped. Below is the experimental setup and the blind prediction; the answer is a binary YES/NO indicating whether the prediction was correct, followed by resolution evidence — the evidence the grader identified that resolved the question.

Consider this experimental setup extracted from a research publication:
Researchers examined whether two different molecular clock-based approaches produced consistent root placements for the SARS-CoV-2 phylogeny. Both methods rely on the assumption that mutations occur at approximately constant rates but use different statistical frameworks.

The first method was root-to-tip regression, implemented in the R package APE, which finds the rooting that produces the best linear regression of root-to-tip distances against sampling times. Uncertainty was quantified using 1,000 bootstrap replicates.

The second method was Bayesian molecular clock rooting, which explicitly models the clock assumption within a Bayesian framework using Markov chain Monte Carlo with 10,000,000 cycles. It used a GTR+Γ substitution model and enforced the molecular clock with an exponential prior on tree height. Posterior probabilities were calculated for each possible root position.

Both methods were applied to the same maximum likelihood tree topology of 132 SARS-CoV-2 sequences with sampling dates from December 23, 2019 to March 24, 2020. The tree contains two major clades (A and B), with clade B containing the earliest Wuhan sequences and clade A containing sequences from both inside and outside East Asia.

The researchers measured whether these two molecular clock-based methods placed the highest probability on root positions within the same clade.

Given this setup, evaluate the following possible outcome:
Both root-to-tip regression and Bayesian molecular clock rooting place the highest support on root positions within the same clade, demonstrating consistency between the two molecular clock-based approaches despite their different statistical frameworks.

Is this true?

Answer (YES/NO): YES